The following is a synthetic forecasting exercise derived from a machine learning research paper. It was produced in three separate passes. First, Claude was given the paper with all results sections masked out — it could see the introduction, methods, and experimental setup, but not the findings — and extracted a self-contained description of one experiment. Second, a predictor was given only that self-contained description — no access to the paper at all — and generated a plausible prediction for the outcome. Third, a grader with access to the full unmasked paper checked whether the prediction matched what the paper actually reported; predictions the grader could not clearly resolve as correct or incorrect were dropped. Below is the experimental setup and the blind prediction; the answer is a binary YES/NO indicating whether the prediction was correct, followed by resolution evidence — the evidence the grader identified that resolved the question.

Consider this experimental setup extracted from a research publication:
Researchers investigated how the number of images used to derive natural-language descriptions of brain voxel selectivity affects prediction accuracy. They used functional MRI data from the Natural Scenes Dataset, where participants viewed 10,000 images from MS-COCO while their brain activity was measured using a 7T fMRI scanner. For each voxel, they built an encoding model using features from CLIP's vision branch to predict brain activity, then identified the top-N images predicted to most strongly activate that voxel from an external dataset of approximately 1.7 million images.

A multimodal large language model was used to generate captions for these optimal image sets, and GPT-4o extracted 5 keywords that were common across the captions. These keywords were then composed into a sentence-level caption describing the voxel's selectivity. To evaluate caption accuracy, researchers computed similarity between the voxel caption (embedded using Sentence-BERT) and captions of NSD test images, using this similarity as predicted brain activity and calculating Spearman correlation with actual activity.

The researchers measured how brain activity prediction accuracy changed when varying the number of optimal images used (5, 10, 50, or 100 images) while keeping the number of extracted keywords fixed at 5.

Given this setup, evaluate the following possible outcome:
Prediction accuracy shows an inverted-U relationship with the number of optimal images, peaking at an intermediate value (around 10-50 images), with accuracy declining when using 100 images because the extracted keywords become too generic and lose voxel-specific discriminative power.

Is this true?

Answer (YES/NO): NO